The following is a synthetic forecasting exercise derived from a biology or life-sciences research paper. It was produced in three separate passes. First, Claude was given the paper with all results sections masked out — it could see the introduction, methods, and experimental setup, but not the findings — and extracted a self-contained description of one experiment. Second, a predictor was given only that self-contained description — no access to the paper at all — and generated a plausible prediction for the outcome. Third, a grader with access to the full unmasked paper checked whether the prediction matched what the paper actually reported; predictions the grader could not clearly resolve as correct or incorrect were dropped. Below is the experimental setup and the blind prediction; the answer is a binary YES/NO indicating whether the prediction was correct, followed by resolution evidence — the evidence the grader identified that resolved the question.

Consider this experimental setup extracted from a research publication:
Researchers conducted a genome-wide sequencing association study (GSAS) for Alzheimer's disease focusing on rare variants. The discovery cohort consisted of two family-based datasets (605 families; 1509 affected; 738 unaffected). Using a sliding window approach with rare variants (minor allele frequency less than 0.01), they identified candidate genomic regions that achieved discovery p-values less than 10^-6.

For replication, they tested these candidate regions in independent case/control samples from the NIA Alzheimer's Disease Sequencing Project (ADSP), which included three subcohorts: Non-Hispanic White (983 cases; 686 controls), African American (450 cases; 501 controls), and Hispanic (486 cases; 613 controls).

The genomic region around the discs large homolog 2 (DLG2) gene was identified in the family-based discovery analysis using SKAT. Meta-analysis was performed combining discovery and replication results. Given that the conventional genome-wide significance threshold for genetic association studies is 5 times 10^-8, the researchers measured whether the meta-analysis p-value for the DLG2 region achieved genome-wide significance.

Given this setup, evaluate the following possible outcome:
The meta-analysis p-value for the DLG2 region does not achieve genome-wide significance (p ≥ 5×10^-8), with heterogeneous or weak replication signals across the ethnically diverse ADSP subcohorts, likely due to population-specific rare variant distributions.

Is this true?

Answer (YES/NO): YES